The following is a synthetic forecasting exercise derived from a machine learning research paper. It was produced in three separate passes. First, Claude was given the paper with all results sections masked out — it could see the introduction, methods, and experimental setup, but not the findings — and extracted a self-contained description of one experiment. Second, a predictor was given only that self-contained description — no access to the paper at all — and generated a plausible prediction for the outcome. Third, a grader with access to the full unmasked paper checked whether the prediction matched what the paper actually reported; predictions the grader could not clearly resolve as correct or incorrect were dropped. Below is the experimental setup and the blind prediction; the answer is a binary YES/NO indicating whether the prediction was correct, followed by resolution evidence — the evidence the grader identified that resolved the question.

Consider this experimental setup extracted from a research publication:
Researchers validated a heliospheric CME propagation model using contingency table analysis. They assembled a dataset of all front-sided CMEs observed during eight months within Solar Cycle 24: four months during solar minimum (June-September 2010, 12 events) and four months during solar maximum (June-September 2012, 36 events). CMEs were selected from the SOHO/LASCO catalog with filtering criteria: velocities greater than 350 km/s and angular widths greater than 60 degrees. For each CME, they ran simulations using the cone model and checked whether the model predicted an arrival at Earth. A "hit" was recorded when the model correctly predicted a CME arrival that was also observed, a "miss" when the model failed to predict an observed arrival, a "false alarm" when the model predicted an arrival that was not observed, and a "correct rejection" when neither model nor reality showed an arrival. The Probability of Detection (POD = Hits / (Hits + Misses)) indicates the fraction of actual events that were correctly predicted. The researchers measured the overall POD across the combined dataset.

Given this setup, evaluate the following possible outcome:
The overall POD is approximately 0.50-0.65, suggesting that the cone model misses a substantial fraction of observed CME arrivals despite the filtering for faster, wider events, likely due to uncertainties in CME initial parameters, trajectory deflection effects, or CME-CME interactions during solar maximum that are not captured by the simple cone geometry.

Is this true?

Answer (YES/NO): NO